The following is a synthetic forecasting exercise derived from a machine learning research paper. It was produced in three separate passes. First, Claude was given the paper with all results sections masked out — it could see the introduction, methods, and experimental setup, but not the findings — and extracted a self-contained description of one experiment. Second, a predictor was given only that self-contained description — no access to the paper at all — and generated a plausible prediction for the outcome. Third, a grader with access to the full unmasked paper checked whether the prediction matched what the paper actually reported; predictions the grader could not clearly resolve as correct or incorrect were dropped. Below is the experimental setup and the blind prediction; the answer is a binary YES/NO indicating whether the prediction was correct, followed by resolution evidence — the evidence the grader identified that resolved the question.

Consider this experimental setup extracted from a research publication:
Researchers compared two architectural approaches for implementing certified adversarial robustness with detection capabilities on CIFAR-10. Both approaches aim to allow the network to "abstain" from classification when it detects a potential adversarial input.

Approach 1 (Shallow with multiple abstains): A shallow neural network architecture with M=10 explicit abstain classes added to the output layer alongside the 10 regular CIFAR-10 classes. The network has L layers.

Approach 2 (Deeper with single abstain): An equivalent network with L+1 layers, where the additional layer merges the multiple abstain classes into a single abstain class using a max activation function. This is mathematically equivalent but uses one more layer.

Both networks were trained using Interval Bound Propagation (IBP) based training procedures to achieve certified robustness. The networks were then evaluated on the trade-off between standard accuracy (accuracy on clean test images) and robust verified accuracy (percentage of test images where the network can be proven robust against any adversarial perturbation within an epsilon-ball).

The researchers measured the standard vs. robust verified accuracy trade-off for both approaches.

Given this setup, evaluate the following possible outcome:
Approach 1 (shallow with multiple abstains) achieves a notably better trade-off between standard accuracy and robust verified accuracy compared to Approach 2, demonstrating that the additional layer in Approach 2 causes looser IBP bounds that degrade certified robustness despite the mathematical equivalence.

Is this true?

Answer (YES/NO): YES